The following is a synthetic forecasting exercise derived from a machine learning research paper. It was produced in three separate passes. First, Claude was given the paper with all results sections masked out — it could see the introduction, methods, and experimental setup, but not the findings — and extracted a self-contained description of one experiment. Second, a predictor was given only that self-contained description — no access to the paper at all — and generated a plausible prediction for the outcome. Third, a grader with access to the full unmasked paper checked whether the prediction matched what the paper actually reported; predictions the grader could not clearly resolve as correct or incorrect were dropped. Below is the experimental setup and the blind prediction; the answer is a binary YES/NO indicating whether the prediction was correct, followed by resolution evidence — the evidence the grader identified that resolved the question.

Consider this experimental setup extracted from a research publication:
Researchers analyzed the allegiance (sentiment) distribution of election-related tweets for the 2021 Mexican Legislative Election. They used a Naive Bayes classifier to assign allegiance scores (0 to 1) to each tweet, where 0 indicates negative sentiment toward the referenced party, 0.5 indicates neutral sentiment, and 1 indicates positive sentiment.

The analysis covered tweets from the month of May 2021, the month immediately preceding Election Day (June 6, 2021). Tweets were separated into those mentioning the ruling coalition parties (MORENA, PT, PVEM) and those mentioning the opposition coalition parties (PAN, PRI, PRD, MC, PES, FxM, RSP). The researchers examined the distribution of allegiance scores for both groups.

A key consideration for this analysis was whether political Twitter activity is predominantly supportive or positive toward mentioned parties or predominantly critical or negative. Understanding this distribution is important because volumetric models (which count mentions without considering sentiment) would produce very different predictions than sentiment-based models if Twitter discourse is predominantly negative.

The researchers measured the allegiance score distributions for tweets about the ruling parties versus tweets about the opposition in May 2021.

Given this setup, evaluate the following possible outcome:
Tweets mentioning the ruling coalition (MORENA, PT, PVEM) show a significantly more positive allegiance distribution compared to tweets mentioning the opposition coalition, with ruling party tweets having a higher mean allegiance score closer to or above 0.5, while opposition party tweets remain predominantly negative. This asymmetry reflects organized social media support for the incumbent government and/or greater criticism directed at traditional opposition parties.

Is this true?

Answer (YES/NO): NO